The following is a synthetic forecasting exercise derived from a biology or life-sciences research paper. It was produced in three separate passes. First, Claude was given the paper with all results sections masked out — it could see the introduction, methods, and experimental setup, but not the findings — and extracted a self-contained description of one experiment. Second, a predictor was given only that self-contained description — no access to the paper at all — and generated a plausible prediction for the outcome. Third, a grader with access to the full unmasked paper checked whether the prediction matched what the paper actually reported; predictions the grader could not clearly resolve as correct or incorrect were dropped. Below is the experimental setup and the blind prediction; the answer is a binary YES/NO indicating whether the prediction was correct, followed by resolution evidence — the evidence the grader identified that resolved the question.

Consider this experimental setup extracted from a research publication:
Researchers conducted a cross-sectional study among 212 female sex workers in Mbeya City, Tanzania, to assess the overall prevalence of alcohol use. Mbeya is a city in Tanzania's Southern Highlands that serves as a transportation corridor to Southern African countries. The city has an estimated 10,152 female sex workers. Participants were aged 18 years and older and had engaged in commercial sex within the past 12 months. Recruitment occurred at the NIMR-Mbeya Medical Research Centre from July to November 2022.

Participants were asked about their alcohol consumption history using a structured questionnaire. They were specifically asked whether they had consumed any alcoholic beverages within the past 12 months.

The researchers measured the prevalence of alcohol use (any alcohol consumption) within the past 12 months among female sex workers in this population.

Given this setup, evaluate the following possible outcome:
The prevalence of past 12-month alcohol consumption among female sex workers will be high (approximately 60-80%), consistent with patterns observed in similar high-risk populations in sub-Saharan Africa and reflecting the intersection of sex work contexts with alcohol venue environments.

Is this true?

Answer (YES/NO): NO